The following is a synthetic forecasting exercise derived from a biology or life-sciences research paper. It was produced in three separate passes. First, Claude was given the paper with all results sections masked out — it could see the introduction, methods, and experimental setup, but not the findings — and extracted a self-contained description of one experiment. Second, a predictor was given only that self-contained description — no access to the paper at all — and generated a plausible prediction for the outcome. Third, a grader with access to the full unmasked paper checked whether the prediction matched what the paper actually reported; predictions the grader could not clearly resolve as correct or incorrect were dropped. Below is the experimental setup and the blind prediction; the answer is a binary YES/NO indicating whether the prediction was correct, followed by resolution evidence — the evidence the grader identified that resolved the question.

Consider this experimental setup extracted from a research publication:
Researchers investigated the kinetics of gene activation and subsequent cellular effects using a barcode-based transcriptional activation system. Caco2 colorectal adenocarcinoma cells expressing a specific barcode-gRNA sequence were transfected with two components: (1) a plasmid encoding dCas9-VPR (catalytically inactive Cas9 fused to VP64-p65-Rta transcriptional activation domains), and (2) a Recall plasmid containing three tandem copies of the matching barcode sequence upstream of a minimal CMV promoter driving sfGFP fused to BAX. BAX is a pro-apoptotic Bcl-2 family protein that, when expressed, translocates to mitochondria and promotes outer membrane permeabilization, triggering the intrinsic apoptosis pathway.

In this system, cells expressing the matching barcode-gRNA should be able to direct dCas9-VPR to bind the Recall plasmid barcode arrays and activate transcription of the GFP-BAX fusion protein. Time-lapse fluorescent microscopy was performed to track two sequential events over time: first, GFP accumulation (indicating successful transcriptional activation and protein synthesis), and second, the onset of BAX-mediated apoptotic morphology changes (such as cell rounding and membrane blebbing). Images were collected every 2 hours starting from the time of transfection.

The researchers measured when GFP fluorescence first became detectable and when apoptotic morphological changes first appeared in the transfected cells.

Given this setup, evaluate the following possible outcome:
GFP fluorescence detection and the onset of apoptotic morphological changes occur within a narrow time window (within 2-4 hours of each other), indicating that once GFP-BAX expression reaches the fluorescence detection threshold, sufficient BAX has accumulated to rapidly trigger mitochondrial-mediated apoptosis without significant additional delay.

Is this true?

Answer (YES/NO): NO